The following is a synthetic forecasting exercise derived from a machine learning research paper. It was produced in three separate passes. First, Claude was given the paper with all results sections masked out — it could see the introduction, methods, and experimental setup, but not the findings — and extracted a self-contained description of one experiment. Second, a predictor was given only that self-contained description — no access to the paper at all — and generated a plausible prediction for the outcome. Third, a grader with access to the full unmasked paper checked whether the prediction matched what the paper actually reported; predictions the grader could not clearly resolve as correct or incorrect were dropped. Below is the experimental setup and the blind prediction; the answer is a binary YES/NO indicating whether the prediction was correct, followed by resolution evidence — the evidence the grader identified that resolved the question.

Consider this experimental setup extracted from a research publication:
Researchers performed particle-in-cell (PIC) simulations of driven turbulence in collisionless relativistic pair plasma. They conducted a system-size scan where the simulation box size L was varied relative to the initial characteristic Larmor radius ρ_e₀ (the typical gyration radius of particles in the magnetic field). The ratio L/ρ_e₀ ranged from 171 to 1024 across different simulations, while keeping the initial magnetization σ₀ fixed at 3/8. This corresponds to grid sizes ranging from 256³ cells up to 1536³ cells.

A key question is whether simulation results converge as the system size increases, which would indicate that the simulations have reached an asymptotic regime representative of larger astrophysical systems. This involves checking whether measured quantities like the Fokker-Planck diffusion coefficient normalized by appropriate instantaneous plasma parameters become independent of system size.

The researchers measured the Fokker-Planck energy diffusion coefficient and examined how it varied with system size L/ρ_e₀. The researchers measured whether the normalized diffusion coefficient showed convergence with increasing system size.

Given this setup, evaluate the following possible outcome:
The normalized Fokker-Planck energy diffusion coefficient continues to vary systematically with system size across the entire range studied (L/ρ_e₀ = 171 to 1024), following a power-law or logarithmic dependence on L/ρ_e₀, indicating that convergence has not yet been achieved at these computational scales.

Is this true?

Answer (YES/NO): NO